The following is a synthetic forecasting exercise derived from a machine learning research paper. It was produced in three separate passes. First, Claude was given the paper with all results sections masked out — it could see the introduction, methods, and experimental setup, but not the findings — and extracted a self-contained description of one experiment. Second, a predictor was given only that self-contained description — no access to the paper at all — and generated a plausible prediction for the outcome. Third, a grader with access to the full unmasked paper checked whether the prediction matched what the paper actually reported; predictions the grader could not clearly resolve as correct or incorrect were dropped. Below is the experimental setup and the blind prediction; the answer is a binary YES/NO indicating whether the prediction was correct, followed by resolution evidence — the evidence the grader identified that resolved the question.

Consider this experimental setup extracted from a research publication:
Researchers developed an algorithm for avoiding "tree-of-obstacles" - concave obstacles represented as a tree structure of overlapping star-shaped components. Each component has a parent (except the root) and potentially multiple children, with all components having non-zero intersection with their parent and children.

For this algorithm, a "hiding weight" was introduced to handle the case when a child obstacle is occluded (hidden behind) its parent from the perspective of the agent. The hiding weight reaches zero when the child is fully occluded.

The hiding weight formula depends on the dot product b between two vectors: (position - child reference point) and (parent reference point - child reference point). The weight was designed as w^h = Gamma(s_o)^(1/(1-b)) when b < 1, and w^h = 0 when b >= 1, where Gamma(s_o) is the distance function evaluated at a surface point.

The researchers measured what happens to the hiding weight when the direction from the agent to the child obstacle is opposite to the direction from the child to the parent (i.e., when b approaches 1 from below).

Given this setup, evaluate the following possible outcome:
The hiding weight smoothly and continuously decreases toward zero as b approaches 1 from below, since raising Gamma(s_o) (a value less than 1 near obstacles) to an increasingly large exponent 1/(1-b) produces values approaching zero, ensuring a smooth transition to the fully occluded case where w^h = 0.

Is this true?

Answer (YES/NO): YES